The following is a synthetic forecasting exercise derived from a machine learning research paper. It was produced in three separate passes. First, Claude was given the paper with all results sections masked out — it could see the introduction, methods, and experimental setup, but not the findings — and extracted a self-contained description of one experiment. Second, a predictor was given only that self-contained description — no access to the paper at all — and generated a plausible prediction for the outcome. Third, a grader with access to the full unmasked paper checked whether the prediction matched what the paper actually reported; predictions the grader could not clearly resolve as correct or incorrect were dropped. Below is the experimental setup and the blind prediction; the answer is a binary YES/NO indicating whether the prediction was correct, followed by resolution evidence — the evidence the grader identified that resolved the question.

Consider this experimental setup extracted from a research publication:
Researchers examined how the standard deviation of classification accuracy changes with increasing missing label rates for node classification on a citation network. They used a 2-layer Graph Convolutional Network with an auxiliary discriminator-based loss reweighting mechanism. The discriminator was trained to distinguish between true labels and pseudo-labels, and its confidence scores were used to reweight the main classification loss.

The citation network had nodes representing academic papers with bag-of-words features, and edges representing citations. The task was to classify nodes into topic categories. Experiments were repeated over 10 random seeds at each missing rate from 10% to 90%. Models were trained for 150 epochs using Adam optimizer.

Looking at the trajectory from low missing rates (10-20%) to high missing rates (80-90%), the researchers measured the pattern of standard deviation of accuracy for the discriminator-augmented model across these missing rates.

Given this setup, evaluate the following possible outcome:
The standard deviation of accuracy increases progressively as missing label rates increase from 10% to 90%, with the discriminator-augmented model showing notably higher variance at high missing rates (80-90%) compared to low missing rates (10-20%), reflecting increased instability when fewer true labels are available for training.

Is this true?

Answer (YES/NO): NO